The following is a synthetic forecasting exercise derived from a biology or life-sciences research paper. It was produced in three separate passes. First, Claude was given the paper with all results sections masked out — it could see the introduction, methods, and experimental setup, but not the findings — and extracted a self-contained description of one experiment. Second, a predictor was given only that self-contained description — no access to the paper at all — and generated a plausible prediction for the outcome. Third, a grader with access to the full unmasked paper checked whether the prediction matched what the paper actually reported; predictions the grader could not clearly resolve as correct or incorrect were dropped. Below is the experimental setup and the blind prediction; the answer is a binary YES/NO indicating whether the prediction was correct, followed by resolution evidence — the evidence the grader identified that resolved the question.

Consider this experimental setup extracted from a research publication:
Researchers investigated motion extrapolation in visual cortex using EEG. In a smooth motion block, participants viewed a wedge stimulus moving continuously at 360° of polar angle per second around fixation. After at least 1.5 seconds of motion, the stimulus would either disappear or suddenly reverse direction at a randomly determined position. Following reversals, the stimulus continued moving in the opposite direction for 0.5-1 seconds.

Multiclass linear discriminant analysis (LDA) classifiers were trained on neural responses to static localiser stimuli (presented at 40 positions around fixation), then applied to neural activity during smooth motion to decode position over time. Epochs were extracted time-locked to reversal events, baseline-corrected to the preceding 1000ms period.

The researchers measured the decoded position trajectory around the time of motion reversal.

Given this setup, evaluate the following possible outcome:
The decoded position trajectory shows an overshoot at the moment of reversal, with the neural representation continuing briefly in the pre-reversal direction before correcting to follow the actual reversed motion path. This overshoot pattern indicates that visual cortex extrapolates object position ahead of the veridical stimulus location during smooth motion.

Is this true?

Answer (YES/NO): YES